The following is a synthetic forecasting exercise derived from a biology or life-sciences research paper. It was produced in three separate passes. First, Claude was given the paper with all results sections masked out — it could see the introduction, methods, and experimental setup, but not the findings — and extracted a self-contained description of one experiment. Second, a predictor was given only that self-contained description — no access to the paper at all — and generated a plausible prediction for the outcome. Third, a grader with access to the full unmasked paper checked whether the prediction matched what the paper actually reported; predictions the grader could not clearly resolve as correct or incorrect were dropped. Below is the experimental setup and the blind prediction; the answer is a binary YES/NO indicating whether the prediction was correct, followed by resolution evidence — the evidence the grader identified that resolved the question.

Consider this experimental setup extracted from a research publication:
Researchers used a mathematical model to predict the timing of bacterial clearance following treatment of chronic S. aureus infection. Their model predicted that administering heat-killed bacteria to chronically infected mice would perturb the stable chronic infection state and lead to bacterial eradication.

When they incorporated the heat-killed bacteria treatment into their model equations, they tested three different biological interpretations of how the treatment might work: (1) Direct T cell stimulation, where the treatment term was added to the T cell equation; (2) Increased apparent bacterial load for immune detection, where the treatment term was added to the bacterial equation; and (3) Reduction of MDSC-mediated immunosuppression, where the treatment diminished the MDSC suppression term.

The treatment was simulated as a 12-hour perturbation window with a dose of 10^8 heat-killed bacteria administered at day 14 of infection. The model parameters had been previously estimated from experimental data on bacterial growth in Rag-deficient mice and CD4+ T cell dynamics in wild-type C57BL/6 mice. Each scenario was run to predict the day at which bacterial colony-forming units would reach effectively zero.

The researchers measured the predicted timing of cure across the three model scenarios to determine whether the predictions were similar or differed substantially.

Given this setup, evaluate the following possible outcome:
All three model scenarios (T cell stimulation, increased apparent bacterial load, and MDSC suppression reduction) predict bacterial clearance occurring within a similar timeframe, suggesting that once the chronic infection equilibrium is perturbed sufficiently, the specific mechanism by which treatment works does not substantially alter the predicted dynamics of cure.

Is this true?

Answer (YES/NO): NO